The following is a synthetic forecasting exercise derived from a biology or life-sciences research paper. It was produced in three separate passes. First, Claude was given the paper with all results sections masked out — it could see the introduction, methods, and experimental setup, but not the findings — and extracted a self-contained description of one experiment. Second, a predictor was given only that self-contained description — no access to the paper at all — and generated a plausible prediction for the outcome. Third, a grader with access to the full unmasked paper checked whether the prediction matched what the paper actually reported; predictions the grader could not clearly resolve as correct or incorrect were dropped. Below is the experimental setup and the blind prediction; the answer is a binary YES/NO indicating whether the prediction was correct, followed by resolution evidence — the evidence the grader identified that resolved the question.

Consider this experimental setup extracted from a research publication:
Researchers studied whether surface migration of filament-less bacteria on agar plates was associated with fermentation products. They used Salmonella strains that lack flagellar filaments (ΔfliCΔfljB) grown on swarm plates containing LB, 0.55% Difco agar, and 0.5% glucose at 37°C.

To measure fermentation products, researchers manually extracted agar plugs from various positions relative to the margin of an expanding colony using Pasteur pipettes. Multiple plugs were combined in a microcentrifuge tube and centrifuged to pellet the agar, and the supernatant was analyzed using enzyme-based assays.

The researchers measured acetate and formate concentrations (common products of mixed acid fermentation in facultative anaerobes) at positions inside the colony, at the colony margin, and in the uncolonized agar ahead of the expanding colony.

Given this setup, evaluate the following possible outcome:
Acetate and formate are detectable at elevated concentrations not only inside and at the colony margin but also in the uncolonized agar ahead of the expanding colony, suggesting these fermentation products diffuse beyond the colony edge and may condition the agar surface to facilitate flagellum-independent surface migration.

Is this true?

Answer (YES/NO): NO